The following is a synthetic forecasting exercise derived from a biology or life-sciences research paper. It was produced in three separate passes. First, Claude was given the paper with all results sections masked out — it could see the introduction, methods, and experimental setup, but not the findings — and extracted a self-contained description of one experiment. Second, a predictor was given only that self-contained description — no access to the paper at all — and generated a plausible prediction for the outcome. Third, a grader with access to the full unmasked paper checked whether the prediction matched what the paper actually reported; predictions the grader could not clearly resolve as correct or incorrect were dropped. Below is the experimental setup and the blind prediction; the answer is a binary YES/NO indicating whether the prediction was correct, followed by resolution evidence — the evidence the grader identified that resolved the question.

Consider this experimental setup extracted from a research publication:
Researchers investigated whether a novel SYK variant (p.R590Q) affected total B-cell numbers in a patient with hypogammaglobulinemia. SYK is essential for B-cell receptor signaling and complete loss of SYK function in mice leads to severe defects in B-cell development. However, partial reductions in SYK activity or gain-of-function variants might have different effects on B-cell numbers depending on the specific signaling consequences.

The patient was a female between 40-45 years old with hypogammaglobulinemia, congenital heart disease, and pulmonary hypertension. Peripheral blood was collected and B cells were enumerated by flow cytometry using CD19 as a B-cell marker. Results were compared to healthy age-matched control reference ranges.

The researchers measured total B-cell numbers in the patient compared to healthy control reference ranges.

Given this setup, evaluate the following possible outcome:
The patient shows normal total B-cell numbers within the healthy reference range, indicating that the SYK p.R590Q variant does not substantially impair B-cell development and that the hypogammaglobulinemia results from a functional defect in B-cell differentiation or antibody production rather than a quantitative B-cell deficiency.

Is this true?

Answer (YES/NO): YES